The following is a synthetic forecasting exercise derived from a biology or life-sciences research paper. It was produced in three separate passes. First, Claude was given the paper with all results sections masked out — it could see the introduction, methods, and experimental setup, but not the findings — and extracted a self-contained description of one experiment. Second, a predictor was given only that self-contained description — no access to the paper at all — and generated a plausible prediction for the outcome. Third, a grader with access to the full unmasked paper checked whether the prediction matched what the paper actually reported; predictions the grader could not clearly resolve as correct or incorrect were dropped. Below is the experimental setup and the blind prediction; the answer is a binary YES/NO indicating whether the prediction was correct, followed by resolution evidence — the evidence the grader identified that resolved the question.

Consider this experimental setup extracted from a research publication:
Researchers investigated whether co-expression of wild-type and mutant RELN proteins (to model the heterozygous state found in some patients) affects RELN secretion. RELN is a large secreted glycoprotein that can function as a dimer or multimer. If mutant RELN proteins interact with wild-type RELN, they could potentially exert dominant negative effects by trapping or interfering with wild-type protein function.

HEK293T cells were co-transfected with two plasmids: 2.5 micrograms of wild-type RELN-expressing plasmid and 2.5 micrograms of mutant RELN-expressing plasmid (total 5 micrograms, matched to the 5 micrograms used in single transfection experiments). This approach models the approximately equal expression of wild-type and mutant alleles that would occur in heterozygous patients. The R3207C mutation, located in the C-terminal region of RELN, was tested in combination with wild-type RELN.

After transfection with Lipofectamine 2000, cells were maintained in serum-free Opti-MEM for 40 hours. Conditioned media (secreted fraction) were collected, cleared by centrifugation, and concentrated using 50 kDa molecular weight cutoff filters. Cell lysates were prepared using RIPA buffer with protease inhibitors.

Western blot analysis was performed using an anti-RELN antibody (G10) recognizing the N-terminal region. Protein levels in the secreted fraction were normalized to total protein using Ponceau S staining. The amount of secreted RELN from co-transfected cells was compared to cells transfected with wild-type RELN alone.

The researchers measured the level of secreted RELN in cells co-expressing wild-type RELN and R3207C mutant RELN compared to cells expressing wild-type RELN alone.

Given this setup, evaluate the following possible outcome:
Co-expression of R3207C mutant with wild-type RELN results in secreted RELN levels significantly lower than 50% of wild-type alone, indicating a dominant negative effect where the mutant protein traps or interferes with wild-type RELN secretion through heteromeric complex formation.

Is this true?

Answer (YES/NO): YES